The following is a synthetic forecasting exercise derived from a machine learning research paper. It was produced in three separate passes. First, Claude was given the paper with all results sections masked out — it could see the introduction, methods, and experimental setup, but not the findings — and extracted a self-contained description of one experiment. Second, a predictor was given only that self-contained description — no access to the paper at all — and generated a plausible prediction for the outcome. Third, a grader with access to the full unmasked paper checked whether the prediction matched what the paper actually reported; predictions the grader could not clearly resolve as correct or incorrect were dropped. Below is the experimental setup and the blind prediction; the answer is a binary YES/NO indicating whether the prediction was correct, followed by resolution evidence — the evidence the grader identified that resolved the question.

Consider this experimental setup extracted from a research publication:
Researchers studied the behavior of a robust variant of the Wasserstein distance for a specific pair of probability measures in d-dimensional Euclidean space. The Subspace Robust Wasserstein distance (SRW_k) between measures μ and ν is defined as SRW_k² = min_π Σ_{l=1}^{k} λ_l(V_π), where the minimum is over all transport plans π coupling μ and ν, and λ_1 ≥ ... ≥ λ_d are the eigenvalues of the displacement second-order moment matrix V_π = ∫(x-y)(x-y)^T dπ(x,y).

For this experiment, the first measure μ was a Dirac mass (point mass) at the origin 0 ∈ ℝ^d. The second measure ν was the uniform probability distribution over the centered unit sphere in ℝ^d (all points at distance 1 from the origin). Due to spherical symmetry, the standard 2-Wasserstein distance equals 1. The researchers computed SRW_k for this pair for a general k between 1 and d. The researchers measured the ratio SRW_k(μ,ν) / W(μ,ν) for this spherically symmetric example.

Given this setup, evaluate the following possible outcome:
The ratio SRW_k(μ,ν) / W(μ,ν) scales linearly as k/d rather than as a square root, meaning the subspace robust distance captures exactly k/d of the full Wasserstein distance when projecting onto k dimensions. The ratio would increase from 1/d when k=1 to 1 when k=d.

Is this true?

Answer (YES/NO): NO